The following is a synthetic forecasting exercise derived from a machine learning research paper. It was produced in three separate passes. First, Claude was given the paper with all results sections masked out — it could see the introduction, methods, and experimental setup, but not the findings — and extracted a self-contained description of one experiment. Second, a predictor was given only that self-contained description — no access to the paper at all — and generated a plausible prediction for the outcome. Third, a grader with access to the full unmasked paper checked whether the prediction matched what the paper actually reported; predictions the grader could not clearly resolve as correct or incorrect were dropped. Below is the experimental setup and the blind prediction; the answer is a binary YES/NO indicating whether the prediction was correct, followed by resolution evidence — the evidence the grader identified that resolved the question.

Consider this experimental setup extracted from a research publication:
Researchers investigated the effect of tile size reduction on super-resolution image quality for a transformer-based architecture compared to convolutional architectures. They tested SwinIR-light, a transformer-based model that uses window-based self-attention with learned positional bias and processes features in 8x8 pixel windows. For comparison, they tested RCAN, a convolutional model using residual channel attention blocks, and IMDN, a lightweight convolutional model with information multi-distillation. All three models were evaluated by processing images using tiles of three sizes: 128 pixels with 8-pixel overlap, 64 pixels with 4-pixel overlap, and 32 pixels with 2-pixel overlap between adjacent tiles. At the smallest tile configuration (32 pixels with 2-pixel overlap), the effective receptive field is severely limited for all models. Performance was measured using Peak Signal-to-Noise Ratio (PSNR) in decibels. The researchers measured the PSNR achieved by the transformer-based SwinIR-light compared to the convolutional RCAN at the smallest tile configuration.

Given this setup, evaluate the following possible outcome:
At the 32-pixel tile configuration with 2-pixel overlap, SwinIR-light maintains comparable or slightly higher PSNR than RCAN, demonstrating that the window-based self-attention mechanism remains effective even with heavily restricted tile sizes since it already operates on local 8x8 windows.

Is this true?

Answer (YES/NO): NO